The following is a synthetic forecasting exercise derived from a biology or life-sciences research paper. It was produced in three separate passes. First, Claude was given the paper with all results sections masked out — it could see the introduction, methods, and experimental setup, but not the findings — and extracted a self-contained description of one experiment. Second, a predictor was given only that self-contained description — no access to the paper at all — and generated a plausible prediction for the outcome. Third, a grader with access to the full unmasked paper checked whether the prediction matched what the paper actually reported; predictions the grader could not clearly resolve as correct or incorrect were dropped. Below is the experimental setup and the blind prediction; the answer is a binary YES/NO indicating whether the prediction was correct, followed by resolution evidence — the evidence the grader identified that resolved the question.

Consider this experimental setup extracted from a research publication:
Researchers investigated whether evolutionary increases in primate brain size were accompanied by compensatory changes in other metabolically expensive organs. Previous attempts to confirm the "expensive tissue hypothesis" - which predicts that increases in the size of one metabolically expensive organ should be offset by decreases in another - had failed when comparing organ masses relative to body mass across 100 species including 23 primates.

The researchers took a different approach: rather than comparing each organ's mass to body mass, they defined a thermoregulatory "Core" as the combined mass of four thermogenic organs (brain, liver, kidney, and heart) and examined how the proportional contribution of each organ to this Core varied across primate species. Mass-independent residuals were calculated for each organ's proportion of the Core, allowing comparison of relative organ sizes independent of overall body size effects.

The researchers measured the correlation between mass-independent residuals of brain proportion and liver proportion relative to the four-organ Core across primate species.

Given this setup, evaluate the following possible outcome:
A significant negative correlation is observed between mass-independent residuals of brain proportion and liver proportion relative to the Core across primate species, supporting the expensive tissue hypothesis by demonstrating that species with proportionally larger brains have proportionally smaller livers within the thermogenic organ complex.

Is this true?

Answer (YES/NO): YES